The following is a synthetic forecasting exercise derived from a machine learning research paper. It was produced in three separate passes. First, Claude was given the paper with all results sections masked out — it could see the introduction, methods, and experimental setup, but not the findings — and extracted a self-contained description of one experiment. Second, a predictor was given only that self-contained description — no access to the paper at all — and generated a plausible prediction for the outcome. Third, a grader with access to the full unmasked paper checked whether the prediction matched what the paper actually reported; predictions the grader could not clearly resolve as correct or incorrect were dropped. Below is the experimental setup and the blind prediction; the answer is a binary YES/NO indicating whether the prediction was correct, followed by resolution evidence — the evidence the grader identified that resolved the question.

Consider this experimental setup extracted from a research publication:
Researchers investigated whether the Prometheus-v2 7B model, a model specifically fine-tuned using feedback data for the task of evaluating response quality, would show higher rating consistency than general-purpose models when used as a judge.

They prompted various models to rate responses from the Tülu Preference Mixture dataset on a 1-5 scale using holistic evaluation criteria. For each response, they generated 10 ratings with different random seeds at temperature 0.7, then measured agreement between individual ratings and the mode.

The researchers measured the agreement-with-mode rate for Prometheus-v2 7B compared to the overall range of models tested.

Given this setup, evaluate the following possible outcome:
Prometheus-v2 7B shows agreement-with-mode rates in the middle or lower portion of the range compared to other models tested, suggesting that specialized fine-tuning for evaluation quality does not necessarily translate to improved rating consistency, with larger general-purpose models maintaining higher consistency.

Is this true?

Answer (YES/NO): YES